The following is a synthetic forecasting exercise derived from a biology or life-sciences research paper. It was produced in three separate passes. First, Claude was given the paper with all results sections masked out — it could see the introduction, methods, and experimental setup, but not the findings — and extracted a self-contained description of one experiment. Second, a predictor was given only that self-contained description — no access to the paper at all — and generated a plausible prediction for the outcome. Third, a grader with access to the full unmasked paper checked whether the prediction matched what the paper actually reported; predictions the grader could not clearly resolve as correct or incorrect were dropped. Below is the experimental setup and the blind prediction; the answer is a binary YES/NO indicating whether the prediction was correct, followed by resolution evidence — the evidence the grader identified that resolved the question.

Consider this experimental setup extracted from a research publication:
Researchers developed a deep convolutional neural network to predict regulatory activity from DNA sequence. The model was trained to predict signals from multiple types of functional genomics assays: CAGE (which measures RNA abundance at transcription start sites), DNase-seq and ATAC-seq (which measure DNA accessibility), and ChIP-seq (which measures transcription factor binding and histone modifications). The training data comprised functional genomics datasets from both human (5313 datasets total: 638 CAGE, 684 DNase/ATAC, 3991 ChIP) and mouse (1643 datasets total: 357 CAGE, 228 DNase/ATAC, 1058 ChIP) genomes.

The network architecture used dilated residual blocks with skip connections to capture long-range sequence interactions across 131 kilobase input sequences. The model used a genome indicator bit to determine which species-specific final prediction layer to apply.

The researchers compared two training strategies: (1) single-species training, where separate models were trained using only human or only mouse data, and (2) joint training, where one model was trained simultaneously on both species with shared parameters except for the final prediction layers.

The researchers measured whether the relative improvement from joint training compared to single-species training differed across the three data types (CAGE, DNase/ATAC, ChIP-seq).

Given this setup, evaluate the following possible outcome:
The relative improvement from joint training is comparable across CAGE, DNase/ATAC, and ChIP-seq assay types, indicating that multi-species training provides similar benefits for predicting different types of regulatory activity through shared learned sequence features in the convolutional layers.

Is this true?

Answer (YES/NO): NO